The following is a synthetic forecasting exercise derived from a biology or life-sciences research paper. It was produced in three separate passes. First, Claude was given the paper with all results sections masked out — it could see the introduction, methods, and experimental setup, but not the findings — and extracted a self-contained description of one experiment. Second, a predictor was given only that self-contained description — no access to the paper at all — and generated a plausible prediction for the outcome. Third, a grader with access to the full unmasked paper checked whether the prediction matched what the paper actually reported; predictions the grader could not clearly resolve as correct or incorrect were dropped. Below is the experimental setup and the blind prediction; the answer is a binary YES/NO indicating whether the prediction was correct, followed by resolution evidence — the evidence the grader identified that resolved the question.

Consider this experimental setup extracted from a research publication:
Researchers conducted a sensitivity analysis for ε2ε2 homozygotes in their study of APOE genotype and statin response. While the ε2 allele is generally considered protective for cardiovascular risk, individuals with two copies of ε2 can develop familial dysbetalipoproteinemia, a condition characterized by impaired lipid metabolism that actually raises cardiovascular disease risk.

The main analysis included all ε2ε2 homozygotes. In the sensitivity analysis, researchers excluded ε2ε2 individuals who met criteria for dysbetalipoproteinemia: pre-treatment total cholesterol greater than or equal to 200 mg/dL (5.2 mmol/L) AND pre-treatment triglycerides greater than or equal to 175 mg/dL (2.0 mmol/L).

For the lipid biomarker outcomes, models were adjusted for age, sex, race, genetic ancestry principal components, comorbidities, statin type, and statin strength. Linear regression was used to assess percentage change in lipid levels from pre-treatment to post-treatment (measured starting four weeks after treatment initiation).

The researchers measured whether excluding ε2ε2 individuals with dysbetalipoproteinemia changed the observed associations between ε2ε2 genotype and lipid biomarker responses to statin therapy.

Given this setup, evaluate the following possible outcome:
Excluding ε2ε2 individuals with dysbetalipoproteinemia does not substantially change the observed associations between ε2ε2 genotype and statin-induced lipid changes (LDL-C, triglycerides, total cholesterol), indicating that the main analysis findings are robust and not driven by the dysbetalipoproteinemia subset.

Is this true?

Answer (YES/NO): NO